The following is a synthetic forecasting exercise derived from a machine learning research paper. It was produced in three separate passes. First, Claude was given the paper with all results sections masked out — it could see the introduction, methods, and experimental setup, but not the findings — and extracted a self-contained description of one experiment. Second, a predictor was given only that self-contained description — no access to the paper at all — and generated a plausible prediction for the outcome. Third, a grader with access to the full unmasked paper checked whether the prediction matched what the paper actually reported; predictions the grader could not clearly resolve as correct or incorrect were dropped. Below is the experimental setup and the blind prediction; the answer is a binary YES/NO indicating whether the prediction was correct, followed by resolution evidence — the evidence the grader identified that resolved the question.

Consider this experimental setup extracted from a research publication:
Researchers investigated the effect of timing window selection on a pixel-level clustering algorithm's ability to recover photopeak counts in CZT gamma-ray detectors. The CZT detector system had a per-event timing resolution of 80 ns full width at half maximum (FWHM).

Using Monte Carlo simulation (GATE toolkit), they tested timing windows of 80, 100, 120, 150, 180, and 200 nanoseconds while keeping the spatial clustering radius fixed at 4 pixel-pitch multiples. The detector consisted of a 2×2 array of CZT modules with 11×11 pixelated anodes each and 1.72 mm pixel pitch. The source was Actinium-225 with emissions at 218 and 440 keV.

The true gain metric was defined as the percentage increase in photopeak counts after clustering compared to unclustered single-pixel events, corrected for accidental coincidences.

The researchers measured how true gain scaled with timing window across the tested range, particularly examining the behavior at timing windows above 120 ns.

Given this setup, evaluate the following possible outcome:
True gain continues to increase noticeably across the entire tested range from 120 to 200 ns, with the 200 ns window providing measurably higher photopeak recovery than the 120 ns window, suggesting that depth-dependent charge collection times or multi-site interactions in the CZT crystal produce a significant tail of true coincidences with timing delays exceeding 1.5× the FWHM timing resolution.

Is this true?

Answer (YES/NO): NO